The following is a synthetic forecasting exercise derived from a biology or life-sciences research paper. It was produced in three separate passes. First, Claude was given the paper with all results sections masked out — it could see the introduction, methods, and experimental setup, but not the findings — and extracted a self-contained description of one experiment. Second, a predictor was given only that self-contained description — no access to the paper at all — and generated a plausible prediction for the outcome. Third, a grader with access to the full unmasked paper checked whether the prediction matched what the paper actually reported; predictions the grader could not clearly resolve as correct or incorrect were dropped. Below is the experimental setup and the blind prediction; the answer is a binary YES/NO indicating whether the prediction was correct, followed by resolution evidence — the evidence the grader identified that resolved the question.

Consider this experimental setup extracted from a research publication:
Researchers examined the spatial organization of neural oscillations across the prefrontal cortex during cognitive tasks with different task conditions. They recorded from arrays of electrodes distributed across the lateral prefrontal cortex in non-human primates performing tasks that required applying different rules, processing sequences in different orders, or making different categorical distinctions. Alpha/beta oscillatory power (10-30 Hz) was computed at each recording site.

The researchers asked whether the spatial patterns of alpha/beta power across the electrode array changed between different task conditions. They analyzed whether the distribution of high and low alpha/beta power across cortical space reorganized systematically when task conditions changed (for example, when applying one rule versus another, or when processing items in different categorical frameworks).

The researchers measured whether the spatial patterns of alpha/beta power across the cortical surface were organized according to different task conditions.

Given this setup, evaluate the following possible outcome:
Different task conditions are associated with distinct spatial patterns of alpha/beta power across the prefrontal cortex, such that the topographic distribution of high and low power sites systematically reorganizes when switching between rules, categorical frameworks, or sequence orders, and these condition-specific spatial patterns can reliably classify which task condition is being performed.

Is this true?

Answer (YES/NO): YES